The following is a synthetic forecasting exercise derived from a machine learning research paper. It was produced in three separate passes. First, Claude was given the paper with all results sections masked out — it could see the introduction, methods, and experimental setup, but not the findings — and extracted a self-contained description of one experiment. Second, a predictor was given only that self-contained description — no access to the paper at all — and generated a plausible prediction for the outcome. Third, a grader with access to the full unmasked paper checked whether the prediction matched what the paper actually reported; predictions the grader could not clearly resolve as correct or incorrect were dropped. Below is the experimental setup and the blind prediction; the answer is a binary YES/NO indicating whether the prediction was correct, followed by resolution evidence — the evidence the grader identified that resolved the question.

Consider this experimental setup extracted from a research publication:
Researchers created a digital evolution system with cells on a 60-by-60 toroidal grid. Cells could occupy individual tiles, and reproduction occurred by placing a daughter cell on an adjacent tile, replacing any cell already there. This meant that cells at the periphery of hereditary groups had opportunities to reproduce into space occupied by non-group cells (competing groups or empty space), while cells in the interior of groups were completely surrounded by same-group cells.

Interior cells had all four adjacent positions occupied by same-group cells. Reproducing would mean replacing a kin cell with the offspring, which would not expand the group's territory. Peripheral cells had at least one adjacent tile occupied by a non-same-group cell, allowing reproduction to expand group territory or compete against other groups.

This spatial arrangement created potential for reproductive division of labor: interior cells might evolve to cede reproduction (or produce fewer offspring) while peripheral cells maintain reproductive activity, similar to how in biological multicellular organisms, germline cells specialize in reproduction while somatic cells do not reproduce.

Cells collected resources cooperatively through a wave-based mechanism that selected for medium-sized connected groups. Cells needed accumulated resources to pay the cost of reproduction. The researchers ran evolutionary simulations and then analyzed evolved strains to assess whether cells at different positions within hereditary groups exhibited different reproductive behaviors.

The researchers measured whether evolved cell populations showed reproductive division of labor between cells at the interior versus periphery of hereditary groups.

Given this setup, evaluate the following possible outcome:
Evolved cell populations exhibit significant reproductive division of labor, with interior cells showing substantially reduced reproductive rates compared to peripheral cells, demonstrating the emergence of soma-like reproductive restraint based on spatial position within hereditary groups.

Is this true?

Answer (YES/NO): YES